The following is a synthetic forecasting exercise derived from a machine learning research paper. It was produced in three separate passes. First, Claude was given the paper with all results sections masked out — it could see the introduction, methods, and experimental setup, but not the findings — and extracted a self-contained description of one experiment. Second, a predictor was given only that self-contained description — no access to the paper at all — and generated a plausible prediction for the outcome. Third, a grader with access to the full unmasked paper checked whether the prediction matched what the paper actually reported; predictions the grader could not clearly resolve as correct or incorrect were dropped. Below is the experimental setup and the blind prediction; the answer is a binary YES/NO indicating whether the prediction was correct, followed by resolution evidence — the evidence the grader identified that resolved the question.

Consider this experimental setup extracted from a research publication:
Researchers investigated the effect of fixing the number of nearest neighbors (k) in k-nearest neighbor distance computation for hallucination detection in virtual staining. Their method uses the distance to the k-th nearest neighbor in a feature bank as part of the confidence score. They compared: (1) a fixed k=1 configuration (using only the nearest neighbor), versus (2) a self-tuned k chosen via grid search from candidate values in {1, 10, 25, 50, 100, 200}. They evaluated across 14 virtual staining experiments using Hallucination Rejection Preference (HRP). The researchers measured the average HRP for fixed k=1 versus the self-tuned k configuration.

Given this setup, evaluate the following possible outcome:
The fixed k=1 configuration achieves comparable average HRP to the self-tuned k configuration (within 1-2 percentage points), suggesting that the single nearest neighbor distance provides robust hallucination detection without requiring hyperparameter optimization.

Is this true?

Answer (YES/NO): NO